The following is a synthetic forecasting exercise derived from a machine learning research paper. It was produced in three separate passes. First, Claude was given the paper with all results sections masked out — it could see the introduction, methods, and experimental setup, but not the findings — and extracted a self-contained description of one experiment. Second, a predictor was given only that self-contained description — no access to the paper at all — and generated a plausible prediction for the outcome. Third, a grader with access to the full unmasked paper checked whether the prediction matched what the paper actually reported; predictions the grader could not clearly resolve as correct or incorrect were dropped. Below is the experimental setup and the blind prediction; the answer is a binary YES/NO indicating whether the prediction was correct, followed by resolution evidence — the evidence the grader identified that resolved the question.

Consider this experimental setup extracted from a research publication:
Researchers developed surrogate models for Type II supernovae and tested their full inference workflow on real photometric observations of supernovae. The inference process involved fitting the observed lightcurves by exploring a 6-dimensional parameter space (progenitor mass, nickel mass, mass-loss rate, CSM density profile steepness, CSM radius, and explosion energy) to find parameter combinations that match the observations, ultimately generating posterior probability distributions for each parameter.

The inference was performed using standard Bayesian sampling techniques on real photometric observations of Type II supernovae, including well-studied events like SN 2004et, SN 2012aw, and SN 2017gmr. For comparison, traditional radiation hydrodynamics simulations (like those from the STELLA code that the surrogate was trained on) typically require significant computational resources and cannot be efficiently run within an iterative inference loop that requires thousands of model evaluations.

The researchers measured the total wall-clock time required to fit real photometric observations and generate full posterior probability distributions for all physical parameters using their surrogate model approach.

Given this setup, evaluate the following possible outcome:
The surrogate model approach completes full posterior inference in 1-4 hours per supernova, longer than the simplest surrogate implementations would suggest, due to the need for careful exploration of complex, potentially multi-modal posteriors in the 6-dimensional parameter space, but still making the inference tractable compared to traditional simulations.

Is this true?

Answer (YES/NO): NO